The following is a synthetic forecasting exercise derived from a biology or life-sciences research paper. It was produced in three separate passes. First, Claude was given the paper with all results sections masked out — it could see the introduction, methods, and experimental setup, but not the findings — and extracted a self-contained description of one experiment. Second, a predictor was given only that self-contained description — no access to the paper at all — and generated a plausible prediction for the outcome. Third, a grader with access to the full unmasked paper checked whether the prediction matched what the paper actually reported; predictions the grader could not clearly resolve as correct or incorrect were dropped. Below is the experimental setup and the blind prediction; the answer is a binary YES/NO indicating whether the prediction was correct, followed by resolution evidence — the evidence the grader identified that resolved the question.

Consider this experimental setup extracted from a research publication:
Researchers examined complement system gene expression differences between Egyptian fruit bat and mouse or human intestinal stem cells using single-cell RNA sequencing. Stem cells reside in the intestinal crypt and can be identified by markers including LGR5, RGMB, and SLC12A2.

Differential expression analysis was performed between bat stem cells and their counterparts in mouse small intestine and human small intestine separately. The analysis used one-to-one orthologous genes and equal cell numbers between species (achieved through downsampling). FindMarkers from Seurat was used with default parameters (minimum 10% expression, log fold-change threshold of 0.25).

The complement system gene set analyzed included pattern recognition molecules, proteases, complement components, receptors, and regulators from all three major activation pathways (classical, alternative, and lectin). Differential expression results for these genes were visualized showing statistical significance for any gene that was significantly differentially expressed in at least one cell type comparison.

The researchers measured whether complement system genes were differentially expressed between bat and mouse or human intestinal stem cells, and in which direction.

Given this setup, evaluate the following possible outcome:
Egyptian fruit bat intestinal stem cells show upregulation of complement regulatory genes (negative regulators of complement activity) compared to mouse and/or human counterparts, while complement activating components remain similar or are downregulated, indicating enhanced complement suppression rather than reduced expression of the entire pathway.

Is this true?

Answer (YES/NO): NO